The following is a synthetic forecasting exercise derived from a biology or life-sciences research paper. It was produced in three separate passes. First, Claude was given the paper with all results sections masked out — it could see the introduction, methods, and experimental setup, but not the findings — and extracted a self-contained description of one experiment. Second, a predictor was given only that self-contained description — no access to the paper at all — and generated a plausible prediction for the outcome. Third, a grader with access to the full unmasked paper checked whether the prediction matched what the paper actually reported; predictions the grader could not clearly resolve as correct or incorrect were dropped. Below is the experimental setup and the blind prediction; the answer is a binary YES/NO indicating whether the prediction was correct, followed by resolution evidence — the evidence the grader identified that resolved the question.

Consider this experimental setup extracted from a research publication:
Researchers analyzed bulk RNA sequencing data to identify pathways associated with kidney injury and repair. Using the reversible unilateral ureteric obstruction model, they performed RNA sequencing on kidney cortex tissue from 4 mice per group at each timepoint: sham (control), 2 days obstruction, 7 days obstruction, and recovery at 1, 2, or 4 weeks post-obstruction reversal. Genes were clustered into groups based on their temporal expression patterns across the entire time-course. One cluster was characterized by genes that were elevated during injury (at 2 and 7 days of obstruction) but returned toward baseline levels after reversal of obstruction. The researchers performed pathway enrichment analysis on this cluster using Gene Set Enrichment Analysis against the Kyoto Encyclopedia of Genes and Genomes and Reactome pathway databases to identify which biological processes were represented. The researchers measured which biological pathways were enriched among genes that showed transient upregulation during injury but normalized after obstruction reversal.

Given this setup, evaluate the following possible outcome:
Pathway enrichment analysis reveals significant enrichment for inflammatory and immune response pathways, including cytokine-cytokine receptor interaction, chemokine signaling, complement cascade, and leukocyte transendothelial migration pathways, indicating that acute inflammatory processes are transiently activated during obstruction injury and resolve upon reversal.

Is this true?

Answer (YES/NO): NO